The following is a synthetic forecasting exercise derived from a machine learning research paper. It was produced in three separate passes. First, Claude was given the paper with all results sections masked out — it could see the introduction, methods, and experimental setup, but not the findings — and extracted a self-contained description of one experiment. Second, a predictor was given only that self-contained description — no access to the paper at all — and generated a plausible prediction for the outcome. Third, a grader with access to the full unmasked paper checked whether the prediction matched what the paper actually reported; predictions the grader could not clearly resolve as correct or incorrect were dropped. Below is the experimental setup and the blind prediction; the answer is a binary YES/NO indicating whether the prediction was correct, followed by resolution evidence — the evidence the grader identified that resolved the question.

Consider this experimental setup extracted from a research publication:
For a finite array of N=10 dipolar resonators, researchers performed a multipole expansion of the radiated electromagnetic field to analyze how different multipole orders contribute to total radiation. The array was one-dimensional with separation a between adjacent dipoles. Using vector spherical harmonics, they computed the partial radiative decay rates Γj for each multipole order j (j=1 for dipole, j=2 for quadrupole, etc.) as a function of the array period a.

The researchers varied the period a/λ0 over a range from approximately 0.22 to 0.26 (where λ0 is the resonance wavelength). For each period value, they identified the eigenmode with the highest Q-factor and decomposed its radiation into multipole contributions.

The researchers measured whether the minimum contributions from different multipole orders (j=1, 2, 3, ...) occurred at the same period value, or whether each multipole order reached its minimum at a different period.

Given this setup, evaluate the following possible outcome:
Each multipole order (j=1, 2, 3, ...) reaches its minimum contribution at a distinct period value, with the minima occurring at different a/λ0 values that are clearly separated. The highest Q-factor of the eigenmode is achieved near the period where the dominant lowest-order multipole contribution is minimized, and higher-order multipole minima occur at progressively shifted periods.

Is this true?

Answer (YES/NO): NO